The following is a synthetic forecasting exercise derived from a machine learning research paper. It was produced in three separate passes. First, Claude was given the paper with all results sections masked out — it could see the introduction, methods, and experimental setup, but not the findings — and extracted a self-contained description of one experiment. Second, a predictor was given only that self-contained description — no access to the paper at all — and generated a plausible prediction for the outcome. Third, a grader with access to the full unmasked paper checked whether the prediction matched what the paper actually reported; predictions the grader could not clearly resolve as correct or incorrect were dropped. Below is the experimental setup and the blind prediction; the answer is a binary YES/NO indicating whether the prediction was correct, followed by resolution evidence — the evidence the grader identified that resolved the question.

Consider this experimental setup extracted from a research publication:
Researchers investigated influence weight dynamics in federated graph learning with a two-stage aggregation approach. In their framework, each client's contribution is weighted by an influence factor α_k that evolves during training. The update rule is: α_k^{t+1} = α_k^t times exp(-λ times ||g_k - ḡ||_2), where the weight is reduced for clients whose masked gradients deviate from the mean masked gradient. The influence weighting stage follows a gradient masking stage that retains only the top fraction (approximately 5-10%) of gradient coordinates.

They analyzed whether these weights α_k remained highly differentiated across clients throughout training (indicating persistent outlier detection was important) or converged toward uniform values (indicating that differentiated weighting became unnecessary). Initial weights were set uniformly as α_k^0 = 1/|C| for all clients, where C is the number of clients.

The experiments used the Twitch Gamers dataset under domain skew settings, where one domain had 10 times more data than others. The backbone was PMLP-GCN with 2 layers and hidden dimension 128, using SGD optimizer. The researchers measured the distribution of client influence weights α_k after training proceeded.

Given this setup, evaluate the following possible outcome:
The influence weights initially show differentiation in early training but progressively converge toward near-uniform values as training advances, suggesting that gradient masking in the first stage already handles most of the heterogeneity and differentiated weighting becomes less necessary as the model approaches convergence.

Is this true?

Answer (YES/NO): YES